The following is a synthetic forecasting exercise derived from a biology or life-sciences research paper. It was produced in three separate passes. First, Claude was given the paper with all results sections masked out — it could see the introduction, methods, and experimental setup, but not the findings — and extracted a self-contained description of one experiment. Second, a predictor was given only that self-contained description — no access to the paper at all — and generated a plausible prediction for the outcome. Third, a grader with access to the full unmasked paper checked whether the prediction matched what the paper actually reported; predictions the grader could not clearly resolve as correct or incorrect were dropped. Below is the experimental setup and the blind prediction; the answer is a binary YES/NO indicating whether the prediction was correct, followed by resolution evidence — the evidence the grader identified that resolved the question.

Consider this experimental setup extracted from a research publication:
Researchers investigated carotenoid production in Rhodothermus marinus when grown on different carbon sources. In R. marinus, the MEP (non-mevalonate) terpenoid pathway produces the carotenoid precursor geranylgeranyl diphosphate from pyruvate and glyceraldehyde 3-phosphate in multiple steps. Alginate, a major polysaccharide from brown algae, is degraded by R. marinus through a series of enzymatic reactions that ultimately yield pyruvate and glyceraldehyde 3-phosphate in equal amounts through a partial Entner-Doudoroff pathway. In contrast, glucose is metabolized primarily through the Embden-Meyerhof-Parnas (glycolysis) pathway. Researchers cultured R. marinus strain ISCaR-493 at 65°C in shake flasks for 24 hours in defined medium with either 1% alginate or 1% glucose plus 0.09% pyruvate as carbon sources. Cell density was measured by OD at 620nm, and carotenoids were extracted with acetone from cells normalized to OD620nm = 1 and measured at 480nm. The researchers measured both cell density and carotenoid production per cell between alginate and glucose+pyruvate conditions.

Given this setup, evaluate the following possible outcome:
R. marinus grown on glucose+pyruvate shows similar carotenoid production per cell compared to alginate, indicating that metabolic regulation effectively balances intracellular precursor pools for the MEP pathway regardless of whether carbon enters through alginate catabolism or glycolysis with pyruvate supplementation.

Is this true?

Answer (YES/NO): NO